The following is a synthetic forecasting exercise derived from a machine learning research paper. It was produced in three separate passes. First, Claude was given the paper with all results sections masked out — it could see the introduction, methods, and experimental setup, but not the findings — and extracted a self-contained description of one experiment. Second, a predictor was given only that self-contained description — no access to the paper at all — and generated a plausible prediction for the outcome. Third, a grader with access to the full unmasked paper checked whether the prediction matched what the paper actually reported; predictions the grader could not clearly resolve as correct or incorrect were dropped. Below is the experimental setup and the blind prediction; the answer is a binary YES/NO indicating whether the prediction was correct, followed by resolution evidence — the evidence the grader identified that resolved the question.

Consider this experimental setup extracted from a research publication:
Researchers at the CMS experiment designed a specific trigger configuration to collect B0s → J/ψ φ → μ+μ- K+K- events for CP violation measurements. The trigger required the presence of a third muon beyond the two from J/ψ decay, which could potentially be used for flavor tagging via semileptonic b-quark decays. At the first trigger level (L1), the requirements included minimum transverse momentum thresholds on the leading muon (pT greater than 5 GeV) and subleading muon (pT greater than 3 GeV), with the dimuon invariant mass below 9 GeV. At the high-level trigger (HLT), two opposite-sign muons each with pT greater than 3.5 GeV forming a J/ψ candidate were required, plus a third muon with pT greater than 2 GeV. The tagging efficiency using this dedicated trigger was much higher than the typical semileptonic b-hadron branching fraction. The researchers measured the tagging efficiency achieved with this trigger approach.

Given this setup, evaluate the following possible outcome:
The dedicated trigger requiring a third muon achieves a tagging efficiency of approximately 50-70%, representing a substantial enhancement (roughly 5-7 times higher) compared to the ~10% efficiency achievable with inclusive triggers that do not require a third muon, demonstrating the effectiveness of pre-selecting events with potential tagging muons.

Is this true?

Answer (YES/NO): NO